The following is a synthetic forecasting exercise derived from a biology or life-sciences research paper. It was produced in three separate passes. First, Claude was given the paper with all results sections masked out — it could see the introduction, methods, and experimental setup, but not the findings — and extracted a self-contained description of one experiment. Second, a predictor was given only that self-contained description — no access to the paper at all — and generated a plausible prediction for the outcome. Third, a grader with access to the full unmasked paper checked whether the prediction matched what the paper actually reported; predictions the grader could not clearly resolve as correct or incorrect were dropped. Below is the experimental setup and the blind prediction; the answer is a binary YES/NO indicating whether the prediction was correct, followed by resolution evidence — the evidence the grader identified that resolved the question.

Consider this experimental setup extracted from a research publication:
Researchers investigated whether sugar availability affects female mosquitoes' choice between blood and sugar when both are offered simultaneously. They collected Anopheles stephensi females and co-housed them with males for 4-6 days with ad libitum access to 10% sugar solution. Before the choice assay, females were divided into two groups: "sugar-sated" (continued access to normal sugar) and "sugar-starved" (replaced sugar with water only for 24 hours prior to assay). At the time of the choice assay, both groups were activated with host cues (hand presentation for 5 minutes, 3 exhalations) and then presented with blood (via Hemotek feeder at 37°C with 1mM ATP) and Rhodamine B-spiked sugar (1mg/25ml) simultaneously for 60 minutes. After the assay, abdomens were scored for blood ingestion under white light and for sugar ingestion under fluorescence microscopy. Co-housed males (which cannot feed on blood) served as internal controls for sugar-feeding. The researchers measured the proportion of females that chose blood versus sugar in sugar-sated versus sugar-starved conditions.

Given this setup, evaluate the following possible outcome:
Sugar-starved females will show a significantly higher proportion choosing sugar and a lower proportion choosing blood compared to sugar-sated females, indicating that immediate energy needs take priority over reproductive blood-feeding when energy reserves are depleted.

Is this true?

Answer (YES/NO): NO